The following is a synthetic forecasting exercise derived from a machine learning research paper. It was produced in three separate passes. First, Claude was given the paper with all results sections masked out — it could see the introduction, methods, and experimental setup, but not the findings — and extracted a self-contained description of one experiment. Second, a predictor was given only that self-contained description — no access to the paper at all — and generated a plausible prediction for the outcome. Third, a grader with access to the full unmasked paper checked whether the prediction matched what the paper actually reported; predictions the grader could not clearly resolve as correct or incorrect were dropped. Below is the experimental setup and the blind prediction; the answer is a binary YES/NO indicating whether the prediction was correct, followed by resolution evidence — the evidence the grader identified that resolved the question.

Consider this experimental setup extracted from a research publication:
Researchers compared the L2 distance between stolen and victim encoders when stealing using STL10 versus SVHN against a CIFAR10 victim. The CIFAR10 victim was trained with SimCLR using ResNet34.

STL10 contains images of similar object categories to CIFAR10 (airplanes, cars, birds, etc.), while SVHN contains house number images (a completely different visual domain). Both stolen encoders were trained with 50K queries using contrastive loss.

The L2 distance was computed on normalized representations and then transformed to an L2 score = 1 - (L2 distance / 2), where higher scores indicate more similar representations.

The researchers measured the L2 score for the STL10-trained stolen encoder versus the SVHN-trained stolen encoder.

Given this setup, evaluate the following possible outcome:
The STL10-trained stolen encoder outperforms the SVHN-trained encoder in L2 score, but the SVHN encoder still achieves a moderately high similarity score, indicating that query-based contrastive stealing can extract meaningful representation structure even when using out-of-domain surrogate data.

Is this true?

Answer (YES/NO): NO